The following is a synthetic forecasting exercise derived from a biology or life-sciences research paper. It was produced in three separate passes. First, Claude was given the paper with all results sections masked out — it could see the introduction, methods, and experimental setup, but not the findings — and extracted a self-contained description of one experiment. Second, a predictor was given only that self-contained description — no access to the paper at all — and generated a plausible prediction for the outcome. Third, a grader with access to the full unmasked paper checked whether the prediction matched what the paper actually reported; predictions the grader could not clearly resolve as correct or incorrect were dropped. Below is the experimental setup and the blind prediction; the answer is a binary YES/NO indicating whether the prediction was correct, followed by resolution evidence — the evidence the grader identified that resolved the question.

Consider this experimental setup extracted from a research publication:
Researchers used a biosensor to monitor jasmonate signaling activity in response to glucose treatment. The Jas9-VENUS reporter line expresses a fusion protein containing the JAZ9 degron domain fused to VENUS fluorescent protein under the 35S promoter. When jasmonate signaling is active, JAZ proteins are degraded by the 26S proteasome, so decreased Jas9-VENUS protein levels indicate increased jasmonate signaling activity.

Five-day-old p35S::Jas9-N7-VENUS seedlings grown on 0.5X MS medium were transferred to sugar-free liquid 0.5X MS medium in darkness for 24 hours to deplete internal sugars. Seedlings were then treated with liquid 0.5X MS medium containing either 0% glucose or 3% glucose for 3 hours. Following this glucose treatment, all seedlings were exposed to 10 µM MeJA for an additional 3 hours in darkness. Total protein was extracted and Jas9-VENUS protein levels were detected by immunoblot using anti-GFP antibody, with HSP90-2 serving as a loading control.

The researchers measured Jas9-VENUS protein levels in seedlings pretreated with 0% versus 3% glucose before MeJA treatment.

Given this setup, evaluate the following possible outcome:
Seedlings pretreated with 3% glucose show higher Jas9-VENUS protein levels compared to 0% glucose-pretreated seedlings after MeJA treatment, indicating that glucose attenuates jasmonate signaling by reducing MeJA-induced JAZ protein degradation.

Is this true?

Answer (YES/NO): NO